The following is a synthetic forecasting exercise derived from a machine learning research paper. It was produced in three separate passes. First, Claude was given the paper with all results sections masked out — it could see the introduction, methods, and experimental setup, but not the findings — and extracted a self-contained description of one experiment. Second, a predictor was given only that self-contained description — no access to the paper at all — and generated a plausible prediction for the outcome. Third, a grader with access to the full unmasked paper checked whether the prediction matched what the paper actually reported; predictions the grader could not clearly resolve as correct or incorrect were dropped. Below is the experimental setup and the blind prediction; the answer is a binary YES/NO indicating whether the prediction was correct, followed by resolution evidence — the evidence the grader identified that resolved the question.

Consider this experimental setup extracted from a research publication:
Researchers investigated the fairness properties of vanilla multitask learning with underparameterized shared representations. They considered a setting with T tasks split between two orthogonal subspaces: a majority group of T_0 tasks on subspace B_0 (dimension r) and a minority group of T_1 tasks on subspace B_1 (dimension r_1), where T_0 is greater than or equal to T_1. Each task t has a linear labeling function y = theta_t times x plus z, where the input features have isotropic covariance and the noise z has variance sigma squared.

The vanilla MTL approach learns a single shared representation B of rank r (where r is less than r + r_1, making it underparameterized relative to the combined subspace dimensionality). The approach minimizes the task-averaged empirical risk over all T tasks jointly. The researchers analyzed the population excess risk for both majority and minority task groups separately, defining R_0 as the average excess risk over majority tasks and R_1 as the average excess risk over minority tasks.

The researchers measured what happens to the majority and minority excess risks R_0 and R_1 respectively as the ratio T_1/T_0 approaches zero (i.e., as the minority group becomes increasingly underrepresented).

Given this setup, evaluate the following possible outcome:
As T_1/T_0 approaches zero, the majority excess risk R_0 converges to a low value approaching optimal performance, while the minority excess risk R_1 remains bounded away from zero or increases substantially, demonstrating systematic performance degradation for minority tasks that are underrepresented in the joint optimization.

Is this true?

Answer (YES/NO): YES